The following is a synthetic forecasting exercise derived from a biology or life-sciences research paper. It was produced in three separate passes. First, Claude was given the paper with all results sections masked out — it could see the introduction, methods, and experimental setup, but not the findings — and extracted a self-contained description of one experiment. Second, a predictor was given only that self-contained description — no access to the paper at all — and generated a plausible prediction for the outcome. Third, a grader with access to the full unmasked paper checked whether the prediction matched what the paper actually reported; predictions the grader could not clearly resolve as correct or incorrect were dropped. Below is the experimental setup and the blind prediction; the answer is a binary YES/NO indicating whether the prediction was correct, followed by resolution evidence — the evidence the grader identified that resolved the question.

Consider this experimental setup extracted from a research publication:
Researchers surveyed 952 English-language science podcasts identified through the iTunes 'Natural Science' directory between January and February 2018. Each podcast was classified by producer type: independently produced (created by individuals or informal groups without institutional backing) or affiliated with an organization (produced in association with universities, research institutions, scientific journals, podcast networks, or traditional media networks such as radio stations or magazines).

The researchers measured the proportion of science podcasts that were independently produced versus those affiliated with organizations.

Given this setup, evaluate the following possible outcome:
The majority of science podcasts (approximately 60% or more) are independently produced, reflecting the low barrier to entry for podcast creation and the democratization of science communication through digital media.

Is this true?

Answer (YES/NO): NO